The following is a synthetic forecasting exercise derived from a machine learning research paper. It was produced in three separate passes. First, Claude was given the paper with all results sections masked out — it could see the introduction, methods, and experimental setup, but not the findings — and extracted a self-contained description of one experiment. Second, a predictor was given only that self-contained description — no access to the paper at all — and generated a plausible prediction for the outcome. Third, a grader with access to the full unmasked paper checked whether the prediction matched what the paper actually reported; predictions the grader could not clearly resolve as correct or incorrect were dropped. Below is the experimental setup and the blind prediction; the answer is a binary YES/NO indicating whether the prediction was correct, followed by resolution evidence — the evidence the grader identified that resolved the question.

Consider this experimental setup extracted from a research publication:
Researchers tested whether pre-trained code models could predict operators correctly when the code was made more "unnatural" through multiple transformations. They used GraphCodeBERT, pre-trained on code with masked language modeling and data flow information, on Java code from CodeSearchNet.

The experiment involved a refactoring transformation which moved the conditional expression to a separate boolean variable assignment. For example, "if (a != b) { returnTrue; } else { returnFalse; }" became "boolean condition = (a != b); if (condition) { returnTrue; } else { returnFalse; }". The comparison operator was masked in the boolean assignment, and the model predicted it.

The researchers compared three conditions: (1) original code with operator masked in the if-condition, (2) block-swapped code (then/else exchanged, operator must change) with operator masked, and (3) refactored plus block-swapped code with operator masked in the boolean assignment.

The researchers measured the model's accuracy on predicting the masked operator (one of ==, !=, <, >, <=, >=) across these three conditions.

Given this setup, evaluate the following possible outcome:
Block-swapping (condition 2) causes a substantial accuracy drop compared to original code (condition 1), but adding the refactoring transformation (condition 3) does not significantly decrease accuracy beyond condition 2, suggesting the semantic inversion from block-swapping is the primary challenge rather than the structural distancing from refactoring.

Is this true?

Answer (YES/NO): NO